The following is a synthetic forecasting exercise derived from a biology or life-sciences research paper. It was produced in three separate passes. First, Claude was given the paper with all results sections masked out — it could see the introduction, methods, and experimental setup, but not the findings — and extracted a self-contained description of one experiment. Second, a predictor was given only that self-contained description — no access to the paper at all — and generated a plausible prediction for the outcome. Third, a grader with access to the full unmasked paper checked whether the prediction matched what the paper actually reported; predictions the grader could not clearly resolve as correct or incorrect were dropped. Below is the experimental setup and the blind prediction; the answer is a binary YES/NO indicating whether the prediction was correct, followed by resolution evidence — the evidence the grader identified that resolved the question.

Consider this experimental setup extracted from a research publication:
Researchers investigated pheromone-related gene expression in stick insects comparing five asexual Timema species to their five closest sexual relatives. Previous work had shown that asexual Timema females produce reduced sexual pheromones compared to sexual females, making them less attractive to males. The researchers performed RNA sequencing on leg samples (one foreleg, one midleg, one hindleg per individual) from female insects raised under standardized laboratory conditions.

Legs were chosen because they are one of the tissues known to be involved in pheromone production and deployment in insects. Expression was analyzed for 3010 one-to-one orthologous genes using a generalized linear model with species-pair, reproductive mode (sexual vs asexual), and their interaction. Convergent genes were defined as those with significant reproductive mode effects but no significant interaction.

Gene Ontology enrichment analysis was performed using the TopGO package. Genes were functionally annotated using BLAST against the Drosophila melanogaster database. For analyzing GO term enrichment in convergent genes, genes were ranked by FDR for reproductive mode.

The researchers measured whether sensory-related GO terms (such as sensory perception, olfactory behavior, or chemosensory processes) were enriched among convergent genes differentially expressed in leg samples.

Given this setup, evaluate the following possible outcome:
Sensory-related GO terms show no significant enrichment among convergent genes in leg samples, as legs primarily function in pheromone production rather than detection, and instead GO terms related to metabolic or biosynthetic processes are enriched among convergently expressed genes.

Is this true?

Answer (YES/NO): NO